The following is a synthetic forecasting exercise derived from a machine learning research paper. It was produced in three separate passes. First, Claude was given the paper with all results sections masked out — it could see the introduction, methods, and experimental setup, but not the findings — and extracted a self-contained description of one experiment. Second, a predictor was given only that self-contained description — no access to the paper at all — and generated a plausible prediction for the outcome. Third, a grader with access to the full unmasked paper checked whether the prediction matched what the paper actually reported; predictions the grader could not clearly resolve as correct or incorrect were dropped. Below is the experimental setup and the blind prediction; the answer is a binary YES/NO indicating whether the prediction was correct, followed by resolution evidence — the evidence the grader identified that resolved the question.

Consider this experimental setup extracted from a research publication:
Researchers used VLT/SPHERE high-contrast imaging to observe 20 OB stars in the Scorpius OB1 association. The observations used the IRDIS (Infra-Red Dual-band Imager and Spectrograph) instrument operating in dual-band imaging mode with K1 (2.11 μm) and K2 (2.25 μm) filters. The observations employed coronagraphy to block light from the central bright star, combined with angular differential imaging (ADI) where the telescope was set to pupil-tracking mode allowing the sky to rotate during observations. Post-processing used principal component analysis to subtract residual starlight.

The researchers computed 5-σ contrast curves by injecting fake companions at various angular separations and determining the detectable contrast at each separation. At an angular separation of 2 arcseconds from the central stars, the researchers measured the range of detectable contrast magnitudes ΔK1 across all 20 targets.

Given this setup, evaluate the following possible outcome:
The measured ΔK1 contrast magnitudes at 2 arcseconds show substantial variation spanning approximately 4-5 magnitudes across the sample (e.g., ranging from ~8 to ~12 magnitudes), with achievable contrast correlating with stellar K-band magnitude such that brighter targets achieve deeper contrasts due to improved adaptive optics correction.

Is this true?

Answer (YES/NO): NO